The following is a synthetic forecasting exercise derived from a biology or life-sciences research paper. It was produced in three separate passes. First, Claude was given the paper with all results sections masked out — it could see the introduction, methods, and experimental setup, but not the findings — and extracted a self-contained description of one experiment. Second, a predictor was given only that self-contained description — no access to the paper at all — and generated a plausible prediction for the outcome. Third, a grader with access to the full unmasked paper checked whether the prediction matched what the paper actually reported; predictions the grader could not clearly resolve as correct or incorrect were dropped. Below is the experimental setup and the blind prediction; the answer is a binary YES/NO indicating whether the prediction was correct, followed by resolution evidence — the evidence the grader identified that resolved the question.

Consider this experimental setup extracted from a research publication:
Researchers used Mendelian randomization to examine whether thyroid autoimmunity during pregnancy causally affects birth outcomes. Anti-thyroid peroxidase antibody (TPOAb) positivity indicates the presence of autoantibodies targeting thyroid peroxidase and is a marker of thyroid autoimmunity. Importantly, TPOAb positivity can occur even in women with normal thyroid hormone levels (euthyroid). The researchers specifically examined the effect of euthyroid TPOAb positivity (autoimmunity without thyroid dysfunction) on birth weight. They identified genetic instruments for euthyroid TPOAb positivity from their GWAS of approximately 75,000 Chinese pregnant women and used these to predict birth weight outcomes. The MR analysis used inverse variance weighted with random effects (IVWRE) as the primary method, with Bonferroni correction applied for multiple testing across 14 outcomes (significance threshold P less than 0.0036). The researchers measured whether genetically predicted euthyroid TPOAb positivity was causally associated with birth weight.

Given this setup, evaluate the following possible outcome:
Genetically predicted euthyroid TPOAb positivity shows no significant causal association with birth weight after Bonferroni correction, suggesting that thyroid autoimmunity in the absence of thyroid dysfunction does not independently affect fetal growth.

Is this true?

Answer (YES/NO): YES